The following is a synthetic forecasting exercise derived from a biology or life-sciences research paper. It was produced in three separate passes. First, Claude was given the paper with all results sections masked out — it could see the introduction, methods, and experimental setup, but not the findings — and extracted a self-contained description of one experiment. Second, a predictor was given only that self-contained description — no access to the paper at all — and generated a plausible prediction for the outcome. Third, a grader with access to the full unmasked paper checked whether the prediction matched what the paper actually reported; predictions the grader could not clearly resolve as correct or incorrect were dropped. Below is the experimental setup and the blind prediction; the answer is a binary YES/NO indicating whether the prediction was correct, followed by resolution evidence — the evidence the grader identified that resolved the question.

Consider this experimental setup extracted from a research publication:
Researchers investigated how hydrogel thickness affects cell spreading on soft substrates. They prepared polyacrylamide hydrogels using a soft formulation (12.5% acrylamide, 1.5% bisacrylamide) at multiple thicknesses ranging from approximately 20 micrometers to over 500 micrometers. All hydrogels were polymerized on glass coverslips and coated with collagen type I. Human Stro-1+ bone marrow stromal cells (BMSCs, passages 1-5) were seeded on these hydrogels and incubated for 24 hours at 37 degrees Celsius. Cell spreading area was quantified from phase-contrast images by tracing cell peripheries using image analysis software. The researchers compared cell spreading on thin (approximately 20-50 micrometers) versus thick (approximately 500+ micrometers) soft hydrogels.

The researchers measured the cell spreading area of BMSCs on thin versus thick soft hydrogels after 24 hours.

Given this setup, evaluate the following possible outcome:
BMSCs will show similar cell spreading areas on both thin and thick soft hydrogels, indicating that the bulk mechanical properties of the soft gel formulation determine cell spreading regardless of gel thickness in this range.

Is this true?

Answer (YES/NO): NO